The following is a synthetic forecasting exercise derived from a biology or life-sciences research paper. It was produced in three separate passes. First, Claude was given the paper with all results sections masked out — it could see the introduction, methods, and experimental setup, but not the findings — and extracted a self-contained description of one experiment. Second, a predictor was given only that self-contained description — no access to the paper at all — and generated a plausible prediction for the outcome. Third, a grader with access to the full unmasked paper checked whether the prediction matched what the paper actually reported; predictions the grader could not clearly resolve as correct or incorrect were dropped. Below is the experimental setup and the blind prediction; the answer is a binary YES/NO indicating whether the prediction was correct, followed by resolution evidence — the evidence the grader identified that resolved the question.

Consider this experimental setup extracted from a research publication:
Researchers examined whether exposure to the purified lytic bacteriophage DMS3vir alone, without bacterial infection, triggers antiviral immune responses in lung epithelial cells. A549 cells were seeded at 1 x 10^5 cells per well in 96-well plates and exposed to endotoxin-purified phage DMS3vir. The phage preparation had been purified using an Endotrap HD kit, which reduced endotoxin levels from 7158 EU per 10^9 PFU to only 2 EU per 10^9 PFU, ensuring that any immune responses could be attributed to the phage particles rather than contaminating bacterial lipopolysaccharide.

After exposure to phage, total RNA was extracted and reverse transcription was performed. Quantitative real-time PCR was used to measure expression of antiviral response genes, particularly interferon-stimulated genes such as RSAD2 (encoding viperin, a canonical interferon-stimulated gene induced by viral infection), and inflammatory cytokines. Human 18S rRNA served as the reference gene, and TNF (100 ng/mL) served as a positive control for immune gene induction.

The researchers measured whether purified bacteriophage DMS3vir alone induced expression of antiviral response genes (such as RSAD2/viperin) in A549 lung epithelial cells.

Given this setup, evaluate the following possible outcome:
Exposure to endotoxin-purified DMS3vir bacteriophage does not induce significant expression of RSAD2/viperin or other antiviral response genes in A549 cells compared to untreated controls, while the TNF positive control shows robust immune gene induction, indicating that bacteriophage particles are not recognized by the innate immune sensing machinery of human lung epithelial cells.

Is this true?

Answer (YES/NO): YES